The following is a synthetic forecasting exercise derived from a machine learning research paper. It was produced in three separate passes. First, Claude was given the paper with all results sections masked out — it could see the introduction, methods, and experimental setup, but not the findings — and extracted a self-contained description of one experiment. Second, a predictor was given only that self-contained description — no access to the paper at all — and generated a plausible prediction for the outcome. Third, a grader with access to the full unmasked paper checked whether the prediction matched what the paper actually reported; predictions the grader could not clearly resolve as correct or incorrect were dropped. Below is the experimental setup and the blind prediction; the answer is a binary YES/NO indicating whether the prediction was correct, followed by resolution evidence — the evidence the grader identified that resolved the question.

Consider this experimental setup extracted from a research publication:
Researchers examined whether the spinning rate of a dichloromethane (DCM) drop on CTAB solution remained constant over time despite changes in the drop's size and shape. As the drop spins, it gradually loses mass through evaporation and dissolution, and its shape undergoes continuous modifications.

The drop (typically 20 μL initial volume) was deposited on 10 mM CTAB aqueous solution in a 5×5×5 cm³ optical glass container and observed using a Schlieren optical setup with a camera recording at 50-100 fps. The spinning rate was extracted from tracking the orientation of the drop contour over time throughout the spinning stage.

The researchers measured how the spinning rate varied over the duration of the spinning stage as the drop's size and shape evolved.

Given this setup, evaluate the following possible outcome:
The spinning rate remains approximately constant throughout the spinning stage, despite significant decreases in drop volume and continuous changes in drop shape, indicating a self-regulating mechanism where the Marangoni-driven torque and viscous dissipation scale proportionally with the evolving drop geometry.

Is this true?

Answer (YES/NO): YES